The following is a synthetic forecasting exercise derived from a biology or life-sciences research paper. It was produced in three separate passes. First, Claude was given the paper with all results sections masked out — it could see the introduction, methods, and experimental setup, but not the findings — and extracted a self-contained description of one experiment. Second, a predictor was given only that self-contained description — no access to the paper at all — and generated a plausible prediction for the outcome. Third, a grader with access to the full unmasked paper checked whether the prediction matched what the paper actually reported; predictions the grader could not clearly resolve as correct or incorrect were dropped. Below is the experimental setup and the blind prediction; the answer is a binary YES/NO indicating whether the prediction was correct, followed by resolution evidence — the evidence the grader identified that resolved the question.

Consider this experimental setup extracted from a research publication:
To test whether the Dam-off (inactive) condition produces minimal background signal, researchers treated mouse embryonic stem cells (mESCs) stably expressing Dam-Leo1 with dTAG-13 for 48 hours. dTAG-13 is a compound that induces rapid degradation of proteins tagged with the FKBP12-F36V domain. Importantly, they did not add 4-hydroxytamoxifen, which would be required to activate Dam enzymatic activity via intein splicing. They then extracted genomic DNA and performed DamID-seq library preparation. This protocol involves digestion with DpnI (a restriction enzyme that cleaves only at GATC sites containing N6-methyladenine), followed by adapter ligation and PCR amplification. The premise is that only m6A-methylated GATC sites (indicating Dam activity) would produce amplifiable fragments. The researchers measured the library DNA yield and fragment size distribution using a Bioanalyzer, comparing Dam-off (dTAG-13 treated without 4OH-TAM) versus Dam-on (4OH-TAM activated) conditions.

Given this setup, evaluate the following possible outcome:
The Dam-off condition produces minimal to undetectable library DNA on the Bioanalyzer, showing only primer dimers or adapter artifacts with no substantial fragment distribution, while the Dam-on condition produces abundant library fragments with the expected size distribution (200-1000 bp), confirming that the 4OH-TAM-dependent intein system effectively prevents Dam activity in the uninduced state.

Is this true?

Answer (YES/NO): YES